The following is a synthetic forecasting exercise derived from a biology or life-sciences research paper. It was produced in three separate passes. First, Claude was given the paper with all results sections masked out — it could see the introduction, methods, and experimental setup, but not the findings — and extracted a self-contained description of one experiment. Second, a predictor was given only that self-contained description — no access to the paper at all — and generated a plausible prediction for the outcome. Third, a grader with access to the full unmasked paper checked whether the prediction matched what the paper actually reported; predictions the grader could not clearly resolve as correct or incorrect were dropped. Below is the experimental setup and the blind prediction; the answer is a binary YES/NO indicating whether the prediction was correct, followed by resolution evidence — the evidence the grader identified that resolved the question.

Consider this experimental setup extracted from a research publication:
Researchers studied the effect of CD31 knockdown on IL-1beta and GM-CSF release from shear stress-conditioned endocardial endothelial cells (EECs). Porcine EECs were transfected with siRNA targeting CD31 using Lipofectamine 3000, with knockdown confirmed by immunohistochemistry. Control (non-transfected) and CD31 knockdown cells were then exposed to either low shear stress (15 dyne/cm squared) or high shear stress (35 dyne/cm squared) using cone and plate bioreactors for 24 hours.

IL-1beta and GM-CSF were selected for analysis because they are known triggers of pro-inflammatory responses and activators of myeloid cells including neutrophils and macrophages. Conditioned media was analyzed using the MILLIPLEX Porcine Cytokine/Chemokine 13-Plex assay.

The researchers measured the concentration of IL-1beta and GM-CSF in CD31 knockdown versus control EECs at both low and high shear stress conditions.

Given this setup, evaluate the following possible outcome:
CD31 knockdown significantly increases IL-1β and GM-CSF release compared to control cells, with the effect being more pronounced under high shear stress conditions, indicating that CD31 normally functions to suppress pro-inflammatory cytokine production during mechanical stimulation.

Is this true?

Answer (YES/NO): NO